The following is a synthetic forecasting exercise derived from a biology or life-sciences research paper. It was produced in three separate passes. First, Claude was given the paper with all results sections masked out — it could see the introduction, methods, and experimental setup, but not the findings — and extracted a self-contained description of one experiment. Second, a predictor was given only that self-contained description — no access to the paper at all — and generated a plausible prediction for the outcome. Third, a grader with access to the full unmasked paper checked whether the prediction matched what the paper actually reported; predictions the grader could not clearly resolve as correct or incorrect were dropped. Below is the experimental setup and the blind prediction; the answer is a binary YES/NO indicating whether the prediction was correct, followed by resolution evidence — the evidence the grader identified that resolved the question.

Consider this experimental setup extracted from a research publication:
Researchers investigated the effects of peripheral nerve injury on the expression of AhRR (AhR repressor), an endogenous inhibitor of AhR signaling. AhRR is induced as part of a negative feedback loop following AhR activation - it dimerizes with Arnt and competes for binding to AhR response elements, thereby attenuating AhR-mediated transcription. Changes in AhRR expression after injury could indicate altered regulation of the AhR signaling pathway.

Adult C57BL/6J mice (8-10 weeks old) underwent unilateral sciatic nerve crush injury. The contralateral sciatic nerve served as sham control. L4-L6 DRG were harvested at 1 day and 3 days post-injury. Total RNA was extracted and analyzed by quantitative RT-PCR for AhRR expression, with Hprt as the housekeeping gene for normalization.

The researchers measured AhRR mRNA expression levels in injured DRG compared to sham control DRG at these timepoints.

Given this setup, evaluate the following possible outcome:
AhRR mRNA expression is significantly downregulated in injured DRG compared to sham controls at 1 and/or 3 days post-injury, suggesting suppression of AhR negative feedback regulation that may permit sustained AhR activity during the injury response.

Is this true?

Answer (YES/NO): NO